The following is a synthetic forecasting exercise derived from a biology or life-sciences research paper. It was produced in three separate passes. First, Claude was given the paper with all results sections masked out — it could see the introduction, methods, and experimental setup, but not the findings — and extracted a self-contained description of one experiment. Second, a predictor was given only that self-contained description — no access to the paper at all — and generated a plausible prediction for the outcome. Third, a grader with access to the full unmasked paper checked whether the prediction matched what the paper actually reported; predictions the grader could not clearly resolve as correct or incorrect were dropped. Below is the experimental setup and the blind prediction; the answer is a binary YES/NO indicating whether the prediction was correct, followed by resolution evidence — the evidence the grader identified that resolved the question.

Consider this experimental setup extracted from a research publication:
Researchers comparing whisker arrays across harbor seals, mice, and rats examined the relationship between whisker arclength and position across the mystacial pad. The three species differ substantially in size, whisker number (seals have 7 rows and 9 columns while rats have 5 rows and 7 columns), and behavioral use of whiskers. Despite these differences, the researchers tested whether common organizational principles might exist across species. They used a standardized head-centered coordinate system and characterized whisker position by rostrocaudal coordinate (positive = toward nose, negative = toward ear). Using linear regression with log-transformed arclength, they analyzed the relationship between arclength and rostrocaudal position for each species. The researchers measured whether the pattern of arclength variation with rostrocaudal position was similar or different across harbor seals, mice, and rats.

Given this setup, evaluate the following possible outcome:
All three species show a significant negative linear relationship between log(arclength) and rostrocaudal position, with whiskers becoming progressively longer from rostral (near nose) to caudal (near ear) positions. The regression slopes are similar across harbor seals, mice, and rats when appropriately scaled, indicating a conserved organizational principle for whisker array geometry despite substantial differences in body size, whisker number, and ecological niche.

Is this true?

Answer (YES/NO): NO